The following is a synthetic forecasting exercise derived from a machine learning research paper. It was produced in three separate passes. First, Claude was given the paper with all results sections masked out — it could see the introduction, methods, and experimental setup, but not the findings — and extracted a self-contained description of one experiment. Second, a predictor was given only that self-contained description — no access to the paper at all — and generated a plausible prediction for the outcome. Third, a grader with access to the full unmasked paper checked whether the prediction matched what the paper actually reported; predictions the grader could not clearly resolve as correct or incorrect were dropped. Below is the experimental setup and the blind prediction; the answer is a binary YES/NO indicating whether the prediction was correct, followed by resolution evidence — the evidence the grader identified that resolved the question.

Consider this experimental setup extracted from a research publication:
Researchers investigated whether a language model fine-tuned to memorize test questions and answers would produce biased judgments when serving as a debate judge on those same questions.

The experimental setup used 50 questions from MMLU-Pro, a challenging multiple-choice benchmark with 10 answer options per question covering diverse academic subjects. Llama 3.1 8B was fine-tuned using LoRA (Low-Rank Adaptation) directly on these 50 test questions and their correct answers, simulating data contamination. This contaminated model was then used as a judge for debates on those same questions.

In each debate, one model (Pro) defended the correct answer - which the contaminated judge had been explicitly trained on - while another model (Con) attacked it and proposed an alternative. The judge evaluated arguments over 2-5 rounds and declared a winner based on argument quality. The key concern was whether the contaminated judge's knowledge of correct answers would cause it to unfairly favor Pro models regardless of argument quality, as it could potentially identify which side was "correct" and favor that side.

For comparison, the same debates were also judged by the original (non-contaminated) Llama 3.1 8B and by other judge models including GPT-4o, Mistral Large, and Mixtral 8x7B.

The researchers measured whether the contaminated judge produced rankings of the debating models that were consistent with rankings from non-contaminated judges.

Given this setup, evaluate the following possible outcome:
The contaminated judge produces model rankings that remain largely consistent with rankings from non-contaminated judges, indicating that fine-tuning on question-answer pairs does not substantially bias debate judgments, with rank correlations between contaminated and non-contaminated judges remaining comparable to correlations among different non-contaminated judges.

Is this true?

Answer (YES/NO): YES